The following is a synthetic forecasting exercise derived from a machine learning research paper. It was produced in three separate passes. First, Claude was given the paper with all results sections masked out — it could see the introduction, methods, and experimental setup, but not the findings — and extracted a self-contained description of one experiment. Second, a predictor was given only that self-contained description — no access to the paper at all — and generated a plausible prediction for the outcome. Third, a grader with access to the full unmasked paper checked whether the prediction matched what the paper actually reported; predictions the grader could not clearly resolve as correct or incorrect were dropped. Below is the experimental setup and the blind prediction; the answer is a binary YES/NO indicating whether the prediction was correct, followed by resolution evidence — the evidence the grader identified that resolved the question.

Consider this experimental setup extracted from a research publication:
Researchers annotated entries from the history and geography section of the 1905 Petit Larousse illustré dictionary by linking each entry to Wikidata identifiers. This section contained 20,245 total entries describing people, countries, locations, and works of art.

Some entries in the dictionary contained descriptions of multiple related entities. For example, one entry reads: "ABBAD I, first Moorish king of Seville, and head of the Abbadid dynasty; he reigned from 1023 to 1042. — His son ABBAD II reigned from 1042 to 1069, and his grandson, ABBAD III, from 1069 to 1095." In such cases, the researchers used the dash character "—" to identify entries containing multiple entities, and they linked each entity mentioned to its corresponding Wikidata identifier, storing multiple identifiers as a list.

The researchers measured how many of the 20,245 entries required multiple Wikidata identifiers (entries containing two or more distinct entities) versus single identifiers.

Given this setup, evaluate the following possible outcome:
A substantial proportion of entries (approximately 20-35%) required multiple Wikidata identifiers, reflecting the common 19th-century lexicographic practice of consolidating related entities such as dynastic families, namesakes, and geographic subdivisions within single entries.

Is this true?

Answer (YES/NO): NO